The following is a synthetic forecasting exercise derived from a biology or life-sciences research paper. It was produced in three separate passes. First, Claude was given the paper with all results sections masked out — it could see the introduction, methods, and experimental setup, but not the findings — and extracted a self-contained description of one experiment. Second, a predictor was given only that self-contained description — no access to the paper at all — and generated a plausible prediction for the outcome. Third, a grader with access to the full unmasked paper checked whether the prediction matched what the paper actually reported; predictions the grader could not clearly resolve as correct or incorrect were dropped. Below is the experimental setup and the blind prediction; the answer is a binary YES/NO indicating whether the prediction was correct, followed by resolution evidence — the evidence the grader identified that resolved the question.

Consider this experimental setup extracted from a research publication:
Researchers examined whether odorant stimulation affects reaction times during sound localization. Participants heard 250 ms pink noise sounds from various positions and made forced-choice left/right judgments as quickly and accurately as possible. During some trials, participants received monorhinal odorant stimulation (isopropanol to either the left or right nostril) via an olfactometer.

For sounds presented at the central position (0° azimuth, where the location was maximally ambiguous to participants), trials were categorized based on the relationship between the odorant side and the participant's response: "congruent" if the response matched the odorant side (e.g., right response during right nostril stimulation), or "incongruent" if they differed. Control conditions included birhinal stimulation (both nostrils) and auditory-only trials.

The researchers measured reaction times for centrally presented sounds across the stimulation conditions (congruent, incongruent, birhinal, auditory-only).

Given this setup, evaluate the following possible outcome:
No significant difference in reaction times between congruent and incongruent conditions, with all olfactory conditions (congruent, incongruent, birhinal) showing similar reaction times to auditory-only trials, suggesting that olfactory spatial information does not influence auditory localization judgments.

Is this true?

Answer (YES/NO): NO